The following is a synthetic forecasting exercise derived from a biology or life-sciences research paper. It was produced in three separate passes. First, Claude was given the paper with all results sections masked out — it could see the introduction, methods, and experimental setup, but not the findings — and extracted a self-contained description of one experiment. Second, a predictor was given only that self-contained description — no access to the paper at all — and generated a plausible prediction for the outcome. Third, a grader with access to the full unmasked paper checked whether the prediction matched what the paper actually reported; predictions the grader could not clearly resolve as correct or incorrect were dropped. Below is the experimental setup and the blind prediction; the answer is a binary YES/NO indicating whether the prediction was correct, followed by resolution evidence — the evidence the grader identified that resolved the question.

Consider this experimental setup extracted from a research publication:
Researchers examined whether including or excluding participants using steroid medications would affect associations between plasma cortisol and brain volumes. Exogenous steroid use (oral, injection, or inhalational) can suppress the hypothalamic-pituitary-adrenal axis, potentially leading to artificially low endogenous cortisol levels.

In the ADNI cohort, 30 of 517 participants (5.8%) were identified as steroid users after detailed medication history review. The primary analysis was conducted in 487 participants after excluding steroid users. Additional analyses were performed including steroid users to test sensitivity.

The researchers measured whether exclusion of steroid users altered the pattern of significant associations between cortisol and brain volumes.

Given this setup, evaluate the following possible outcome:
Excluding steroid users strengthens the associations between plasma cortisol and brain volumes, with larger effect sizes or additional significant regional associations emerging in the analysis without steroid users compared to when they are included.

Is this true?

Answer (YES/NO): NO